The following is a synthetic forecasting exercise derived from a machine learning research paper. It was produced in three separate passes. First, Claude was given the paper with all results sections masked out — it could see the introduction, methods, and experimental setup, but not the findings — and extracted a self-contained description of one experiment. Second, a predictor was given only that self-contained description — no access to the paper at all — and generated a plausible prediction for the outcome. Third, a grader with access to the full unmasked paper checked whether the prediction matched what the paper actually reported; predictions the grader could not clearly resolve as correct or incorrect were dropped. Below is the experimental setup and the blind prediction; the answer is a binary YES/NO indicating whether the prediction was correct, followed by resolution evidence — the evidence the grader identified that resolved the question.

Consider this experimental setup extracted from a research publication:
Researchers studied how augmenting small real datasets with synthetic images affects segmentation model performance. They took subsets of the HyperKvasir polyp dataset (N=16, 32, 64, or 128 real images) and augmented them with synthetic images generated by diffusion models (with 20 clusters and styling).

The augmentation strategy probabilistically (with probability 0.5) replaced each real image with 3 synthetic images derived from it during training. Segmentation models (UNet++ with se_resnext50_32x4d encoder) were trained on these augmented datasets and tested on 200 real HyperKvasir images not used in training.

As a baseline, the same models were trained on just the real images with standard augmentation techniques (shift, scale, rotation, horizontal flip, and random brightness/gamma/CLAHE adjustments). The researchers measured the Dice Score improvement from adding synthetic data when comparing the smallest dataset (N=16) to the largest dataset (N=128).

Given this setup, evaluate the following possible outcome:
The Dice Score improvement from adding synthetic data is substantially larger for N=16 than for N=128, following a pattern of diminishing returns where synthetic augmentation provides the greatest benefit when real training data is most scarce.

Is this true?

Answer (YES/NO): YES